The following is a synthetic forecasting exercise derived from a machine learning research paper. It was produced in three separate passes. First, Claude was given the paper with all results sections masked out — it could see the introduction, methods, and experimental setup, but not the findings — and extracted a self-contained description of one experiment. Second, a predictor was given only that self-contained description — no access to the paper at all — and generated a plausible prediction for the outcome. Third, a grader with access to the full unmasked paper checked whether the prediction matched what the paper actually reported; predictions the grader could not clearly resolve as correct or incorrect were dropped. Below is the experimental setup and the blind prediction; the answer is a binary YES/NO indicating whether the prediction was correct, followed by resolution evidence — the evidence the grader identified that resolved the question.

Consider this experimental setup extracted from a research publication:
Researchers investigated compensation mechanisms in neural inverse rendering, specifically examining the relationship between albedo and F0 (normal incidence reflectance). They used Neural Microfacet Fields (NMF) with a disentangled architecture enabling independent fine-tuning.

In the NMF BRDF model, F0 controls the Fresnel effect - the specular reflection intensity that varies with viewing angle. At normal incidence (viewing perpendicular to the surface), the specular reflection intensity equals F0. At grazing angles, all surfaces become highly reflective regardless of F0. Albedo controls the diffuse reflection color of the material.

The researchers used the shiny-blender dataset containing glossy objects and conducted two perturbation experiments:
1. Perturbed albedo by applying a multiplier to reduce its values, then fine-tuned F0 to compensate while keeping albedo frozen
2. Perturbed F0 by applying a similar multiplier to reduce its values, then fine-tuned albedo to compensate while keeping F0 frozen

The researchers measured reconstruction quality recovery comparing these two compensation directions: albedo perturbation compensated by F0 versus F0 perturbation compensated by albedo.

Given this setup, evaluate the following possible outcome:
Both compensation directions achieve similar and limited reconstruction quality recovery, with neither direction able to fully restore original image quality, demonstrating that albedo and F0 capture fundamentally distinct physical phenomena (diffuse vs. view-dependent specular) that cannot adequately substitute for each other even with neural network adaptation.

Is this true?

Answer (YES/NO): NO